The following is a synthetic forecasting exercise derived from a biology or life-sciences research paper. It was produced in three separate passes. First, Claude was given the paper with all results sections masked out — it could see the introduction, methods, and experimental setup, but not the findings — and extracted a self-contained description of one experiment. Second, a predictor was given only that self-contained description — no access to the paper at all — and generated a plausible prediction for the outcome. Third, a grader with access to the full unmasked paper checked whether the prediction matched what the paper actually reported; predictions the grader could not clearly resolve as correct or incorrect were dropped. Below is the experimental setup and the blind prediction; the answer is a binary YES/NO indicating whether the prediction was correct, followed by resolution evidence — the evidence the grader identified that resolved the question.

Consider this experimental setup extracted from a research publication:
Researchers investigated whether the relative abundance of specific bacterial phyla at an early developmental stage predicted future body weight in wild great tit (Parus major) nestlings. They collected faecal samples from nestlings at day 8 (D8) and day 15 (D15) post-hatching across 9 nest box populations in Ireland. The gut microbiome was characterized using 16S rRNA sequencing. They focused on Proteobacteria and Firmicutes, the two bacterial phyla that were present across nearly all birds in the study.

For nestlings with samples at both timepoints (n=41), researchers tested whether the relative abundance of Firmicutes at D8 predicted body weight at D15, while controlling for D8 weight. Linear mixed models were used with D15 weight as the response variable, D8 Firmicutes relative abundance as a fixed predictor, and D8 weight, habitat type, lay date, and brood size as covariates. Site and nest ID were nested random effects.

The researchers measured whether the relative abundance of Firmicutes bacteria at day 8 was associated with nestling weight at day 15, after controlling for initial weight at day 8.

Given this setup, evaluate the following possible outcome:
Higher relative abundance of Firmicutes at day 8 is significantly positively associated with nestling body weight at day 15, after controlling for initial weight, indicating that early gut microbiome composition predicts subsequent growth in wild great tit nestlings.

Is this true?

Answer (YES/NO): NO